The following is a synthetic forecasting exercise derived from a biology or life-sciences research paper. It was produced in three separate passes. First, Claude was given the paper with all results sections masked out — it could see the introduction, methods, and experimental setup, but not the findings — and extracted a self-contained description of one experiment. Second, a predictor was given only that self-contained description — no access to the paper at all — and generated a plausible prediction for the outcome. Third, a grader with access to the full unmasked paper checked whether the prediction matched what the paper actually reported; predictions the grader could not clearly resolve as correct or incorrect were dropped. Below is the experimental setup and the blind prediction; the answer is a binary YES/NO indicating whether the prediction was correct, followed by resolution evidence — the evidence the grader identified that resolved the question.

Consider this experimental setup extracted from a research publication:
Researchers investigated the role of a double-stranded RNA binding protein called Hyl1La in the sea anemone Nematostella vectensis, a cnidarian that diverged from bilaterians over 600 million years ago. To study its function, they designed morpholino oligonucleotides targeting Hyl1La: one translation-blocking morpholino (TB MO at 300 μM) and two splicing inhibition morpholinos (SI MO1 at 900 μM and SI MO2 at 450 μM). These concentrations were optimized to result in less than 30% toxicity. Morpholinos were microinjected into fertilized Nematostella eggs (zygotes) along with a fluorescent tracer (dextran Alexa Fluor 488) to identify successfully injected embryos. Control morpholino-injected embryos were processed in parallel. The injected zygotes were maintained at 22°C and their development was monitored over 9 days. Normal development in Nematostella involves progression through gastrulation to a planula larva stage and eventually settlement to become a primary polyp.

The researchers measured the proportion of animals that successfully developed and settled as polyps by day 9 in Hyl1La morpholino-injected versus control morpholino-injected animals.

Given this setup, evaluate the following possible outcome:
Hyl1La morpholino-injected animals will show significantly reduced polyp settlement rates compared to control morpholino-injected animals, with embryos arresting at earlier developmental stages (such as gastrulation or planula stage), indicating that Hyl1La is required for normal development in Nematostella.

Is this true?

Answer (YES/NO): YES